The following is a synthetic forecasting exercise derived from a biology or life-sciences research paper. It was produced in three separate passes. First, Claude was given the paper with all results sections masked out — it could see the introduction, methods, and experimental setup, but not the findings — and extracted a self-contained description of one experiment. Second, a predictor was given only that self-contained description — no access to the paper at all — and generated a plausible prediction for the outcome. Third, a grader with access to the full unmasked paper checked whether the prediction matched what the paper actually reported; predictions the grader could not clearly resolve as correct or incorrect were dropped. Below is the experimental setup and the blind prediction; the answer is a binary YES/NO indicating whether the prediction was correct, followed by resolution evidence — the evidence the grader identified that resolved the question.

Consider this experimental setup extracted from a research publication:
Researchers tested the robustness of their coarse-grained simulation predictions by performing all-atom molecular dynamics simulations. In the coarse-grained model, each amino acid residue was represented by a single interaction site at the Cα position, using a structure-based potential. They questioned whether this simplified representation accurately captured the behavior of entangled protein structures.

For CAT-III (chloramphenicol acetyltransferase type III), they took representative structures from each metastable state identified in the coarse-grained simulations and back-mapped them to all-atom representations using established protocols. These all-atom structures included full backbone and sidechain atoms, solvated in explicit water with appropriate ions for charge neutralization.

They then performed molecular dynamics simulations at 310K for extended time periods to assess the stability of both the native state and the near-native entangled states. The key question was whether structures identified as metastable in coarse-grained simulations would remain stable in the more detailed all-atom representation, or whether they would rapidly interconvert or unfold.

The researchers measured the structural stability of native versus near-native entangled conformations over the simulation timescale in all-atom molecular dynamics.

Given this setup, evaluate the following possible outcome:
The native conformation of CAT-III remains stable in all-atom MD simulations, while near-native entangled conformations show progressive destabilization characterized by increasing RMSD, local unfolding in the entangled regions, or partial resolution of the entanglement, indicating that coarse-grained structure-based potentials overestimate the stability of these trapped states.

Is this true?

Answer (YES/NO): NO